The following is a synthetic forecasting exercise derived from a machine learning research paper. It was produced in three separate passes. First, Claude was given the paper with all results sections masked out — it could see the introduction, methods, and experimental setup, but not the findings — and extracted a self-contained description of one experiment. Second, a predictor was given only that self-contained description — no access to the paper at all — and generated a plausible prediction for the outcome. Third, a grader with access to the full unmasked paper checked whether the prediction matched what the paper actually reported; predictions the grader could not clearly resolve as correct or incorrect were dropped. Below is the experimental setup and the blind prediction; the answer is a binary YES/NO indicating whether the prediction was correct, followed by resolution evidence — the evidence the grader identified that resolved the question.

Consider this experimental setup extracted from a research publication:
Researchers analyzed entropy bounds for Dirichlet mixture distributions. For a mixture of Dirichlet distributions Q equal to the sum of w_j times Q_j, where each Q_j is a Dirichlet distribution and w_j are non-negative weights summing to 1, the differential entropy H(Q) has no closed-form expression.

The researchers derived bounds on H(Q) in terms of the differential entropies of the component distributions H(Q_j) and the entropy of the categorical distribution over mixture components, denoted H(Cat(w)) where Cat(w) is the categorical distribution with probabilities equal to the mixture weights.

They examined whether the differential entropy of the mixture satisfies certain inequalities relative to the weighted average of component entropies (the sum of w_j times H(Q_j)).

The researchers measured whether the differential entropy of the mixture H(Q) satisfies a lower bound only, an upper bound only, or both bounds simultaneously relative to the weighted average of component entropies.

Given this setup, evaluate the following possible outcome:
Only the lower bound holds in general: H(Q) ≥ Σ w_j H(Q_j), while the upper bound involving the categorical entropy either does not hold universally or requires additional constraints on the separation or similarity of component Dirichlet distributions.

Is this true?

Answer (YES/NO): NO